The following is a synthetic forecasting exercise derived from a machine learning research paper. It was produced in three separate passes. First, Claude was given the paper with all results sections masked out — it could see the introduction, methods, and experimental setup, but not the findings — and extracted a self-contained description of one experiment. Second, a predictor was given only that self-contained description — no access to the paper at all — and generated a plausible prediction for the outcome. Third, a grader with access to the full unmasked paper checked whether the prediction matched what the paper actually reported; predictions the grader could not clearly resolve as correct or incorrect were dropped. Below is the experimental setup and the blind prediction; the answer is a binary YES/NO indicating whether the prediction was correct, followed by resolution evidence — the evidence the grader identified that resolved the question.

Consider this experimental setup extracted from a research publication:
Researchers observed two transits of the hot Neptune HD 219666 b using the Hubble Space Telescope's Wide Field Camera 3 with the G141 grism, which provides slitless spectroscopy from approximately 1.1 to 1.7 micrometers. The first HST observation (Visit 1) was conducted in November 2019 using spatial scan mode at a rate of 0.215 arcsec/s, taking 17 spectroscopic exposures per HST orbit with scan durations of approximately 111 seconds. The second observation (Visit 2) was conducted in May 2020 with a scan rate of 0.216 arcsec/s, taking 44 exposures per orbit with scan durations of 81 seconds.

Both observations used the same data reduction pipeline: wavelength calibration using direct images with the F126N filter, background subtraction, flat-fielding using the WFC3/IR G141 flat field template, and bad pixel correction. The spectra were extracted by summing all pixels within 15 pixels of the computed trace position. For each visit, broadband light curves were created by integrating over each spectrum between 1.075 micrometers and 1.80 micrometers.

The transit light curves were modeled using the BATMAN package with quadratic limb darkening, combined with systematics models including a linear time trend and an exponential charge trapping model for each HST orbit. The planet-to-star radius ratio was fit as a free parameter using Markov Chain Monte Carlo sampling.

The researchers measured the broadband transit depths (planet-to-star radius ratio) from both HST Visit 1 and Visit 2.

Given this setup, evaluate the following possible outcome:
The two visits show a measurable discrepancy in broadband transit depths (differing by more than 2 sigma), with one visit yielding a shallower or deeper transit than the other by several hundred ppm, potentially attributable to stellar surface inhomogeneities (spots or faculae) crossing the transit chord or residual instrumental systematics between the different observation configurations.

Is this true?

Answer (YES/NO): NO